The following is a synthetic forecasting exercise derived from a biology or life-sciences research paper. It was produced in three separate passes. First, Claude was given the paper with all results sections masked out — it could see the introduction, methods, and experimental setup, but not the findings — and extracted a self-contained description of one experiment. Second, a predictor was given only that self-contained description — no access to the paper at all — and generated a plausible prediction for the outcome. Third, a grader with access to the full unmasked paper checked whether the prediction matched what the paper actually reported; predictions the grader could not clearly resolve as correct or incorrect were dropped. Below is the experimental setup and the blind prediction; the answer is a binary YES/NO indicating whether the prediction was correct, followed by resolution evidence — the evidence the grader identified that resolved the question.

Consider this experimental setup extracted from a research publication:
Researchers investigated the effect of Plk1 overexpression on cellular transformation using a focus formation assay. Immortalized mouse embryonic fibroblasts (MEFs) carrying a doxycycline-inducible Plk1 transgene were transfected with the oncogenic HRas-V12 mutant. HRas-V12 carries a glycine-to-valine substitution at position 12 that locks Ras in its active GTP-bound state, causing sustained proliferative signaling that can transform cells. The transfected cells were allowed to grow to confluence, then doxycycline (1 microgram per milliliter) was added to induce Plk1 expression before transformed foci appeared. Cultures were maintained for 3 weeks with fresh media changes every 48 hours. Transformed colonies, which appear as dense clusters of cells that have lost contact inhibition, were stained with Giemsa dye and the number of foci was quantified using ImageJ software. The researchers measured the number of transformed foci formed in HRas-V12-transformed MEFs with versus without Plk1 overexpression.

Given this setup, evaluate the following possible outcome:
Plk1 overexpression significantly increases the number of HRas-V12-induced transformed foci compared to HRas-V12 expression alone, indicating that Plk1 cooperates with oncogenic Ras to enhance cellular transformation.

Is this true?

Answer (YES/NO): NO